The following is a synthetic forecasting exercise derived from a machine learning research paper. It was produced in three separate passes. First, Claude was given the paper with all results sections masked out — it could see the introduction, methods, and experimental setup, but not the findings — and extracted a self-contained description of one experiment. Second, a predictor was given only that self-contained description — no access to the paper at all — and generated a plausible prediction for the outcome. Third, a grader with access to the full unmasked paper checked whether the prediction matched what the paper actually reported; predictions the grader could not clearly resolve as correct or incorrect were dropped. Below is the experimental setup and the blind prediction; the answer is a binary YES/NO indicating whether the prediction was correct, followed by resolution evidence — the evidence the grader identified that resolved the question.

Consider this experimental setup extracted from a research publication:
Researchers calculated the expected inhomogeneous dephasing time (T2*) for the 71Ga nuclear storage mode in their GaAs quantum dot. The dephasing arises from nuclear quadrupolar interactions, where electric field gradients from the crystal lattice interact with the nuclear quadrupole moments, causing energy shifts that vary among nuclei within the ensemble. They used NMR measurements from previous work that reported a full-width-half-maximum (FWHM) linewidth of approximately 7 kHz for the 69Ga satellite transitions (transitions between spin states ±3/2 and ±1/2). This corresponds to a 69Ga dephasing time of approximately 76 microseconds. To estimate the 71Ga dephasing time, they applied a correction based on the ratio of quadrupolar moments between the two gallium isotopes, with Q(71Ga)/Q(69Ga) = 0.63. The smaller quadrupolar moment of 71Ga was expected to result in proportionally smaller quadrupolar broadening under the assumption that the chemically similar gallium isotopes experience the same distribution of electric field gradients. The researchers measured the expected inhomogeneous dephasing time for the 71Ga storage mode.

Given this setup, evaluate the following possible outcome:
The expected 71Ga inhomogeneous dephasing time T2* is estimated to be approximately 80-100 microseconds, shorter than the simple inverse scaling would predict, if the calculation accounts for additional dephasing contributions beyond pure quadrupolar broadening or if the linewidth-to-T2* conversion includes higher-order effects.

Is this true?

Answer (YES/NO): NO